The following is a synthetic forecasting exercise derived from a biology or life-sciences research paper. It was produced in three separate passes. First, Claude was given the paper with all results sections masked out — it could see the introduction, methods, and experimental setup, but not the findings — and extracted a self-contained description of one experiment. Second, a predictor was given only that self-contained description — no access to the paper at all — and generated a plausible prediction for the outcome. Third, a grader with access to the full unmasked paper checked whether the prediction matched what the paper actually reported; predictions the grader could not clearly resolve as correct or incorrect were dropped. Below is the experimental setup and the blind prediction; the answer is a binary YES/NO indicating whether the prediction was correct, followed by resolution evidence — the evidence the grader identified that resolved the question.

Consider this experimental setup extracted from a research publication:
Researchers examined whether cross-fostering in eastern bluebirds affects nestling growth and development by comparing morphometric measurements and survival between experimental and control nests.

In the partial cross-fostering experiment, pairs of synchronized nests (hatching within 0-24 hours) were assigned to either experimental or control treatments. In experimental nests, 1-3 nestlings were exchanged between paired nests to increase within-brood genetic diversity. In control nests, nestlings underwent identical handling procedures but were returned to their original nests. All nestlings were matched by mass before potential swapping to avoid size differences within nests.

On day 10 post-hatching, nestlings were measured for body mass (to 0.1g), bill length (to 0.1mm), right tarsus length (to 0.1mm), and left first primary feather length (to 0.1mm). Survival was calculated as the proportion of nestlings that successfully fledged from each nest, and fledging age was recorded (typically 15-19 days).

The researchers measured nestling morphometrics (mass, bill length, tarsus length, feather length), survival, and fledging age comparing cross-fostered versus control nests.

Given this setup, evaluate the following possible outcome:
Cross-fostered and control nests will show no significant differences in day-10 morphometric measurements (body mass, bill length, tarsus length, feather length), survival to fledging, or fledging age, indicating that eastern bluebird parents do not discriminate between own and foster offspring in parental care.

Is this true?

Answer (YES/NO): YES